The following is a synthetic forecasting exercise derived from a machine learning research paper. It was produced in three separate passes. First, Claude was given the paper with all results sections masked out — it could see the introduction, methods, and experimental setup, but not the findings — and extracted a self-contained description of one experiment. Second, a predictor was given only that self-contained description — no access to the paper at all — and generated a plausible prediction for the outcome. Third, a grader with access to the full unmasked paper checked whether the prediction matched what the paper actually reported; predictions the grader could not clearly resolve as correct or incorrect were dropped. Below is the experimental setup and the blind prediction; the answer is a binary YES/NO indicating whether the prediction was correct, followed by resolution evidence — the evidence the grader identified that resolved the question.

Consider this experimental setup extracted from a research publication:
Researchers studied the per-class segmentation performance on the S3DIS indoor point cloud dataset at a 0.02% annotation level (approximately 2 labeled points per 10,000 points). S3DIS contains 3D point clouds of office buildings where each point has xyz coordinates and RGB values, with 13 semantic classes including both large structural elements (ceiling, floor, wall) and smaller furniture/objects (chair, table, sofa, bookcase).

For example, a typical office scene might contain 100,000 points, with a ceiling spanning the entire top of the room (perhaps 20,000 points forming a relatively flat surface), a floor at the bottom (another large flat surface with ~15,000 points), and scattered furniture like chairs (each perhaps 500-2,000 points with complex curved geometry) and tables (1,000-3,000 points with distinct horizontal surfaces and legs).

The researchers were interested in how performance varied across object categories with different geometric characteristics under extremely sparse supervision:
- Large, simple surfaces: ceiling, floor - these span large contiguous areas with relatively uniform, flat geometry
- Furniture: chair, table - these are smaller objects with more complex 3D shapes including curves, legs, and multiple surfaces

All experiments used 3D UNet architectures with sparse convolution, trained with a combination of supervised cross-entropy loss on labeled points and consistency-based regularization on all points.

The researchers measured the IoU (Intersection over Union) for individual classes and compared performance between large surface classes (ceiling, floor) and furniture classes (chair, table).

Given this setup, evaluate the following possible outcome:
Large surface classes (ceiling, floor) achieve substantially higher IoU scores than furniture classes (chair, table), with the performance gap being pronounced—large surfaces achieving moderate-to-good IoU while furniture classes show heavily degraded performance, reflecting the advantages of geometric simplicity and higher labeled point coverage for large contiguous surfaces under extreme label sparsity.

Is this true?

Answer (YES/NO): NO